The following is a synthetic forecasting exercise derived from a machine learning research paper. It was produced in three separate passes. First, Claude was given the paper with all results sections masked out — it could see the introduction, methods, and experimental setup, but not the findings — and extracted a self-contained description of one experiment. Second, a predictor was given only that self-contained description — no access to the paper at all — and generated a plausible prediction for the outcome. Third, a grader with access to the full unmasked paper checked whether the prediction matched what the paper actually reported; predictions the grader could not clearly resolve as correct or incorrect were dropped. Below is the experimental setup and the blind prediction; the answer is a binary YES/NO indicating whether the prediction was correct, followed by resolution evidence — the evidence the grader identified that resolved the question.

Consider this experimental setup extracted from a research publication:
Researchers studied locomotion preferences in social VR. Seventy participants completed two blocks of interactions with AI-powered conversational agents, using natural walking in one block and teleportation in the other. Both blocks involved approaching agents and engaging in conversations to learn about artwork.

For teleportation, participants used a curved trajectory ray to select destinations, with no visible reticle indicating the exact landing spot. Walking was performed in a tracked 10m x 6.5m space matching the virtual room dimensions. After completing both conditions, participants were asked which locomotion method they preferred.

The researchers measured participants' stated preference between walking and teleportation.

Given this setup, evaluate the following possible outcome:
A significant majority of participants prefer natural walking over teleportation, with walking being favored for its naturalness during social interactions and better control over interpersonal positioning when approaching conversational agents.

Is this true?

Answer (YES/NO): YES